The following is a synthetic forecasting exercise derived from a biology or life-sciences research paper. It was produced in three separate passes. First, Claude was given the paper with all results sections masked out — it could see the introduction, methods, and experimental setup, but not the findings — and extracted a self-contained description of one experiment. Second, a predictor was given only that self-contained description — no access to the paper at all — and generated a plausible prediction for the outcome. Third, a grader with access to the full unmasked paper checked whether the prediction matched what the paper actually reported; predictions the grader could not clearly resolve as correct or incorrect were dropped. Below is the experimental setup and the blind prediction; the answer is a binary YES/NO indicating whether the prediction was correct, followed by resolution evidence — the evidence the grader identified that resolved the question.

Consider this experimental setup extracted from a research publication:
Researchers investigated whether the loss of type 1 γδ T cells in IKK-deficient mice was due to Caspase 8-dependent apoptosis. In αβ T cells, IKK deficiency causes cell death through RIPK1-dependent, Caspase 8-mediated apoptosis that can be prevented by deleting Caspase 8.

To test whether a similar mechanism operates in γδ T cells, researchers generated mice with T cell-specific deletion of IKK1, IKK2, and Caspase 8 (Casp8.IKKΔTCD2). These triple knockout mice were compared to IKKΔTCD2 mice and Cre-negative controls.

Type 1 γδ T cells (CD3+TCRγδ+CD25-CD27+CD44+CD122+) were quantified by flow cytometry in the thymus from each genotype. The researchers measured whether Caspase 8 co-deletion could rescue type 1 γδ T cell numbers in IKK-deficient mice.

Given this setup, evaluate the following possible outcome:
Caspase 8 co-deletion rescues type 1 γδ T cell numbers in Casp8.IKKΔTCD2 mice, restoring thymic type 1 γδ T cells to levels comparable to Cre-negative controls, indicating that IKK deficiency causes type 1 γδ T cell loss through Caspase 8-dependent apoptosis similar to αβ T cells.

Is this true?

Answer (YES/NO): YES